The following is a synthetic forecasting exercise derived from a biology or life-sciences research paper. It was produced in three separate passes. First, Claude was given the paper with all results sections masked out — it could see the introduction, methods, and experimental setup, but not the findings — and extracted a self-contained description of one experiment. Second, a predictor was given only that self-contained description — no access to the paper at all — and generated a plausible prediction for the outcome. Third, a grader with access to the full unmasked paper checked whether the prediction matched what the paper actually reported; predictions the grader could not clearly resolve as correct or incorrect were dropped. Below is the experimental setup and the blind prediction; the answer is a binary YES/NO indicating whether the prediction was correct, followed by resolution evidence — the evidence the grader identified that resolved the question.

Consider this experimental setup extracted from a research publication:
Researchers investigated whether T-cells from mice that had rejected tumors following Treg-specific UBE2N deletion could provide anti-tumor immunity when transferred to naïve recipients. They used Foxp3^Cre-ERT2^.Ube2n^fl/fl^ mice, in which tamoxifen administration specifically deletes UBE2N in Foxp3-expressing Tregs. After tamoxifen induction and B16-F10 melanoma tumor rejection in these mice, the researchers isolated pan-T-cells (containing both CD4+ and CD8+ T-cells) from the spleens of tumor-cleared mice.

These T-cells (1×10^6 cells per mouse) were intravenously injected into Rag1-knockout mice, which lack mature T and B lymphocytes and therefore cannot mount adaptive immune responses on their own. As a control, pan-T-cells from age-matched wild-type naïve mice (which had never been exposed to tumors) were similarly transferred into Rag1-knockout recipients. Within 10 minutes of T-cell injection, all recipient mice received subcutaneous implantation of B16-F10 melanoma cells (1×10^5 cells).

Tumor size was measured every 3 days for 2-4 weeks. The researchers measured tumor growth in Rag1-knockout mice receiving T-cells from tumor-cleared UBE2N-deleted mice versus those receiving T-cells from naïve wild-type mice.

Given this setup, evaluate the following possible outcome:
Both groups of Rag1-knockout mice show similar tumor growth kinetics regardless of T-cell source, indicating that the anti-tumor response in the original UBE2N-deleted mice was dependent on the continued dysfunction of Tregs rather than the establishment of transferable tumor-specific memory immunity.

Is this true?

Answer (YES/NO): NO